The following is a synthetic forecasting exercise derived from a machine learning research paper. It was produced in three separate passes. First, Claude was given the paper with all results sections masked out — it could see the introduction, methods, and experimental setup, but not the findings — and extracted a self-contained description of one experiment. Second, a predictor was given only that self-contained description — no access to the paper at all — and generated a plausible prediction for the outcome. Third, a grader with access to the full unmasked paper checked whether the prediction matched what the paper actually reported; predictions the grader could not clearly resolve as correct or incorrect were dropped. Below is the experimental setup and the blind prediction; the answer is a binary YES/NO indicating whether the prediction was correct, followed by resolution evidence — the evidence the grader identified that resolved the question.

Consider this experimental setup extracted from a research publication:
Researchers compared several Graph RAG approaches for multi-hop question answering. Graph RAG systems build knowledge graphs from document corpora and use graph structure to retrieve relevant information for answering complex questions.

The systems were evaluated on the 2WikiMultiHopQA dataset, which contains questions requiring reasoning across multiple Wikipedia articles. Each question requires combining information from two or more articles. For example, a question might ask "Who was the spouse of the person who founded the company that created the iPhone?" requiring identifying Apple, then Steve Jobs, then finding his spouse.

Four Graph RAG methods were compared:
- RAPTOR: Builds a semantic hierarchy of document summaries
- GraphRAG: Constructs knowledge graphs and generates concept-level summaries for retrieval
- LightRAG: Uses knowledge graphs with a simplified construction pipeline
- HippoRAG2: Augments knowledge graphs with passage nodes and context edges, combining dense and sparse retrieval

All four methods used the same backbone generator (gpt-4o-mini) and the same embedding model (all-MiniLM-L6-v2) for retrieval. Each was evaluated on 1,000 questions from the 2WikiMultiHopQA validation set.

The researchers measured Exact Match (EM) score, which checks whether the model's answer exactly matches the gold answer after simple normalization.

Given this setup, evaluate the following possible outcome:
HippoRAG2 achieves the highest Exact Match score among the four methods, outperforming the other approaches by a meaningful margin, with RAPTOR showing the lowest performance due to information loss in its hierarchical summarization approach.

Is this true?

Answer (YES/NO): YES